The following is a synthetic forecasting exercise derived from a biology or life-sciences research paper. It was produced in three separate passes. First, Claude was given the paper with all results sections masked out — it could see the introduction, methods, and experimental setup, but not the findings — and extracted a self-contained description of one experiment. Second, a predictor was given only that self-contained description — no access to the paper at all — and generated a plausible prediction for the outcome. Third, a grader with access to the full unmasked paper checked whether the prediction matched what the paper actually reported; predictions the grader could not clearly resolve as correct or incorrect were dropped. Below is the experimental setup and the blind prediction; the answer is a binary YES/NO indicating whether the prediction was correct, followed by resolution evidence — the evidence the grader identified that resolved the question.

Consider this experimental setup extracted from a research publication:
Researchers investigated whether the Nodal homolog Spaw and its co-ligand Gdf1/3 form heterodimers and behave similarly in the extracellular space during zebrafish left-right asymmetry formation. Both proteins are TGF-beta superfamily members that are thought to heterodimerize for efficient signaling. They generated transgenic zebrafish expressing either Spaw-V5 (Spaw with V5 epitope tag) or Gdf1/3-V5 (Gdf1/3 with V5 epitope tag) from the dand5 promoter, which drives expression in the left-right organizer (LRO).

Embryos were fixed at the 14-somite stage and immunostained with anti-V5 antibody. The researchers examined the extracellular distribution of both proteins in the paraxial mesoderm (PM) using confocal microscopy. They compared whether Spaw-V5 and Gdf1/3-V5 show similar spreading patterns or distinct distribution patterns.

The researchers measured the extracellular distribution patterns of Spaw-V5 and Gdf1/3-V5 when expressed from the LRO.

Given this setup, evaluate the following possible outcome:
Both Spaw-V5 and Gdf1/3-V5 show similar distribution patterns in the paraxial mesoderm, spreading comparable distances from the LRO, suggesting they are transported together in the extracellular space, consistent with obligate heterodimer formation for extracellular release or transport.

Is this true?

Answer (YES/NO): NO